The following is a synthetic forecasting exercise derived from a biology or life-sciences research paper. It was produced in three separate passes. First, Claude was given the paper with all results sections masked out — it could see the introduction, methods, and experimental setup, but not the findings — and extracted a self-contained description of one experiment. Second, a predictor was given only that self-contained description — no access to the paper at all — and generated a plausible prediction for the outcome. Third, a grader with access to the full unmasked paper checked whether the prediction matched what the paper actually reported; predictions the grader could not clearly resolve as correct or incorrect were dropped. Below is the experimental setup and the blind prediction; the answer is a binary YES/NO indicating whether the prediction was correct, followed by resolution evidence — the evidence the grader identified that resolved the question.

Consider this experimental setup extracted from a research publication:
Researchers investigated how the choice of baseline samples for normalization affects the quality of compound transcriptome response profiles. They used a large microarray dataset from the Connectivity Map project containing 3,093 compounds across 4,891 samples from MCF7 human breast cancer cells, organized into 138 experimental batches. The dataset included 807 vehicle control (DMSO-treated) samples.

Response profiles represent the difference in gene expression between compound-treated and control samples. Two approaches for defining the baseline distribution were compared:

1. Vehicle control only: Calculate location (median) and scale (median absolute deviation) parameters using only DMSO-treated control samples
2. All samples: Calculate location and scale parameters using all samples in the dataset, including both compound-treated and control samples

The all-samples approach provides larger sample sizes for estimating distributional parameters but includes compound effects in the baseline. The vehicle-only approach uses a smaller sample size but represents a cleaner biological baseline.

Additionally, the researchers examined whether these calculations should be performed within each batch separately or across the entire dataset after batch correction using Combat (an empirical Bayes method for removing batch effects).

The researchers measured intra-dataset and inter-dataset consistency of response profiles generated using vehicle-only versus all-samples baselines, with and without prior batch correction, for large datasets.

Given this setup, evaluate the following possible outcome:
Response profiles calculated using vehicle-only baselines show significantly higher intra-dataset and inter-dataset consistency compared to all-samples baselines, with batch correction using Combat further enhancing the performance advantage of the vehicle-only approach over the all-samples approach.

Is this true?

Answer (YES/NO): NO